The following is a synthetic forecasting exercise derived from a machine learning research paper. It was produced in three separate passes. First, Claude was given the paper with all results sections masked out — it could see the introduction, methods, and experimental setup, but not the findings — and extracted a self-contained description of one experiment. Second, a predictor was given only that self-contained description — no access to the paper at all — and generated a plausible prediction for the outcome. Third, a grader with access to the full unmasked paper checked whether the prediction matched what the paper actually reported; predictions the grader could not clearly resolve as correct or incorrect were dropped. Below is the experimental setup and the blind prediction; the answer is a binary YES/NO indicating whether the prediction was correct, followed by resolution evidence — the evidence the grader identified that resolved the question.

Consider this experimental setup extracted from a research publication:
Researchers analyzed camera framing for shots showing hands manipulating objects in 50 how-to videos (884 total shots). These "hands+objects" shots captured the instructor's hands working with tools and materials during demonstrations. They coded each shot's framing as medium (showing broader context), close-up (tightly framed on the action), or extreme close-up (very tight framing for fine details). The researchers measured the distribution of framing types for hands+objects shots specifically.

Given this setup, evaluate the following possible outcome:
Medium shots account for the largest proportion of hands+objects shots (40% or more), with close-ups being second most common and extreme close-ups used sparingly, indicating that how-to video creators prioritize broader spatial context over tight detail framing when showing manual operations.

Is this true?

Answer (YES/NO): NO